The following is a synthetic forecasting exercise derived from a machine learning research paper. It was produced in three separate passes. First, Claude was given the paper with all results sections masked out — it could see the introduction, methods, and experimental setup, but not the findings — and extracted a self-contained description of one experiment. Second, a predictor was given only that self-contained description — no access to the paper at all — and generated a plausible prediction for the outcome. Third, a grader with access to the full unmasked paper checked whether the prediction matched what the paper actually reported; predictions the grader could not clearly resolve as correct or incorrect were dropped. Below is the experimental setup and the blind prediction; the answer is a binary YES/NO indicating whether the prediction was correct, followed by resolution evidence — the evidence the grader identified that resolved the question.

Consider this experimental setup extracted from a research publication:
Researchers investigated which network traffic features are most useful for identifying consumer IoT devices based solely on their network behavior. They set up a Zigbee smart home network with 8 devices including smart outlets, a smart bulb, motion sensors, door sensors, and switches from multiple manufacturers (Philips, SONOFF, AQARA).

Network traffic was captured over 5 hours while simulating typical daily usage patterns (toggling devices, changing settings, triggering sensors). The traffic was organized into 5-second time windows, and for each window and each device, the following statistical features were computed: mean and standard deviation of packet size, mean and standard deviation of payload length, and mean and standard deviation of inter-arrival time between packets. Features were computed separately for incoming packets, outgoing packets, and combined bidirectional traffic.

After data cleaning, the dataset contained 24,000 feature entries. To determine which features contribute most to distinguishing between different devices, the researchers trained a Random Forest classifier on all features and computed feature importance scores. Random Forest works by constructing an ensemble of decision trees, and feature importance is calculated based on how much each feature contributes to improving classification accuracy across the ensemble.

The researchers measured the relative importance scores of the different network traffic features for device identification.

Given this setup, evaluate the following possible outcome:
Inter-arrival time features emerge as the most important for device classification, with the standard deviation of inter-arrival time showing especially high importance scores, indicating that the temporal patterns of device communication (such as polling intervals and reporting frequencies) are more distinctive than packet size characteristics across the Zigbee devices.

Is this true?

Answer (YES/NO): NO